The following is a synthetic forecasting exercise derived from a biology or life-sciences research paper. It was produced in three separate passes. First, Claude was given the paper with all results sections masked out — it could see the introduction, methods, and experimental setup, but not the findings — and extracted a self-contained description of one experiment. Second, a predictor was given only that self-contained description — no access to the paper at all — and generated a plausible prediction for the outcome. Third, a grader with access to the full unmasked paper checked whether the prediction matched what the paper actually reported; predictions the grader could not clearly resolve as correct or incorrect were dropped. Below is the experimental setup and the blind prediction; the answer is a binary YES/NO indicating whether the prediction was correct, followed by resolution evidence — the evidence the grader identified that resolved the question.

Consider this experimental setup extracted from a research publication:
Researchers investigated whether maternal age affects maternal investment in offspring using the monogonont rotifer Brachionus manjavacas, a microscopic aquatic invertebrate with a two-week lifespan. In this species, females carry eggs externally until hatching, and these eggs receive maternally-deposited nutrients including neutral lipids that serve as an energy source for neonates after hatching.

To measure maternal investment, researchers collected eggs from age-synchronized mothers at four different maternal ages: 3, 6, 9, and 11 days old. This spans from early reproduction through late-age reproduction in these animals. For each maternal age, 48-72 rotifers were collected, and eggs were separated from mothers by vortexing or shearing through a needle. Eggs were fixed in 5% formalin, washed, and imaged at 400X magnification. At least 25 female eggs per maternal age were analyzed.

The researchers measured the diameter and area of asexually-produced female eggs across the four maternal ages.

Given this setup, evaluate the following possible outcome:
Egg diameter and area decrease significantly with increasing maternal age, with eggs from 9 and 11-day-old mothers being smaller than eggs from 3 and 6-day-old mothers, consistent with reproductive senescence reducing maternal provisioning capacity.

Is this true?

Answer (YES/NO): NO